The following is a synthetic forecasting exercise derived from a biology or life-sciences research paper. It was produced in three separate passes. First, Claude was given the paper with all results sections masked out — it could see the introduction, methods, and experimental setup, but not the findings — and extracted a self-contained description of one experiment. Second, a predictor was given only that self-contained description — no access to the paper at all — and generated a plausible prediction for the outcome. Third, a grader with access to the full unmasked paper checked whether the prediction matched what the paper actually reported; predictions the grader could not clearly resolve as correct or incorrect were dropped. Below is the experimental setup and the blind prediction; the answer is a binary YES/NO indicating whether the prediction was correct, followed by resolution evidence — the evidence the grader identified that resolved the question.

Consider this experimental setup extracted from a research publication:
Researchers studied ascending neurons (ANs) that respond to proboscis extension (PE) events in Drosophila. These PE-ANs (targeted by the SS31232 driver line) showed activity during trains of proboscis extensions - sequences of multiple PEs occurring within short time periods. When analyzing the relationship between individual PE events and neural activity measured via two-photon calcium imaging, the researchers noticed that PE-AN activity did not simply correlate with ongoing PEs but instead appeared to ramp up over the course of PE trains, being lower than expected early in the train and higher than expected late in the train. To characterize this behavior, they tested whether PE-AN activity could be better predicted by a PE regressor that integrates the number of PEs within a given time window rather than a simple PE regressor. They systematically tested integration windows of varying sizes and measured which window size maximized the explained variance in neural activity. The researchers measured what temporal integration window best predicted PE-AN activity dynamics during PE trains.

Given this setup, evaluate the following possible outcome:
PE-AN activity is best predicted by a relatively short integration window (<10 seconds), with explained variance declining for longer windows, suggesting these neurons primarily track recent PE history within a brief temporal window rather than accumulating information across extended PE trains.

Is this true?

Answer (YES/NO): NO